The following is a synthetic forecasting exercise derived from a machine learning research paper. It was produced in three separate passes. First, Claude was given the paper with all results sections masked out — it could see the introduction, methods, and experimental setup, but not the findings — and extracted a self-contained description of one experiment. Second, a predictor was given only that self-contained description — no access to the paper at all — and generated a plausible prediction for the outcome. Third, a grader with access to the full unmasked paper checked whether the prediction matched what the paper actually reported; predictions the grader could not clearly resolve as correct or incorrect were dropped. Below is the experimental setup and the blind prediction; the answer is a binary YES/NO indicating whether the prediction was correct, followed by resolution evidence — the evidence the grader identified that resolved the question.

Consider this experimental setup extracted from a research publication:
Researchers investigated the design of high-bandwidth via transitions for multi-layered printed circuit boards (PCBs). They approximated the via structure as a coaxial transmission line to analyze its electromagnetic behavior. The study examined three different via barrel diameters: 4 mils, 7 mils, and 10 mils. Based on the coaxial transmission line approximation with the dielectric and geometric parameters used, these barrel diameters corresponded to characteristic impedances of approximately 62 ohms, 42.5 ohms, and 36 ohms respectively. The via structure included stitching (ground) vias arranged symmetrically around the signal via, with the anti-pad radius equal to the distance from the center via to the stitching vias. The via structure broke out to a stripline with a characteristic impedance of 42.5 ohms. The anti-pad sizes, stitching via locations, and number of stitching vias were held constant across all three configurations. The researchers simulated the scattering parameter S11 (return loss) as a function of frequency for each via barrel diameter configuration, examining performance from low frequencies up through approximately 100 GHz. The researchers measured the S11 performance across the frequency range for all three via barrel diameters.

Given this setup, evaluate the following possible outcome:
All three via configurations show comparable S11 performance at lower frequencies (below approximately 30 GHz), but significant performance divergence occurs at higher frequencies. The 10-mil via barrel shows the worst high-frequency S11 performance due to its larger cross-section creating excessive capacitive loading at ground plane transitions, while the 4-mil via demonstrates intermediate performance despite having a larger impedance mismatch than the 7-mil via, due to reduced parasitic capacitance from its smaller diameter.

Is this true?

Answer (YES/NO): NO